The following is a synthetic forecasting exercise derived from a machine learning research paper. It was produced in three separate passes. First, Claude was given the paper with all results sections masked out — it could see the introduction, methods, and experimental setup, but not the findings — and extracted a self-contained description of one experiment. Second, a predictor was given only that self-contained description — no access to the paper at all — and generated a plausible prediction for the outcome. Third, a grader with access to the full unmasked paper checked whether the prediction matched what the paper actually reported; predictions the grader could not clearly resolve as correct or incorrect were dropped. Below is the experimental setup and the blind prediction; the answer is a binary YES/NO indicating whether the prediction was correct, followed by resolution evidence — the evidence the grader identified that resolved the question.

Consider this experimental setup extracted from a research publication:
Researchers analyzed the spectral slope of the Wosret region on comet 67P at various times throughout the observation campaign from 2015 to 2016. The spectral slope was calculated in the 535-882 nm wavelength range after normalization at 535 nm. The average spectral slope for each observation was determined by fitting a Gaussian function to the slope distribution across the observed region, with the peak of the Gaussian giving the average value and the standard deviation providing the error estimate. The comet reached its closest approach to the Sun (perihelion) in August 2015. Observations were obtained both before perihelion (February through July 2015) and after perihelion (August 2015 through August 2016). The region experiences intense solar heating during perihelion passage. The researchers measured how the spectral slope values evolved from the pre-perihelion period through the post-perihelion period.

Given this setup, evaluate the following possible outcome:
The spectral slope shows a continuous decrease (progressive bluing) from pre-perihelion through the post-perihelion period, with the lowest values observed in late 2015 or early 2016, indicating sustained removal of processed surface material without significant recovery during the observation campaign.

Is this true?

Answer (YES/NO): NO